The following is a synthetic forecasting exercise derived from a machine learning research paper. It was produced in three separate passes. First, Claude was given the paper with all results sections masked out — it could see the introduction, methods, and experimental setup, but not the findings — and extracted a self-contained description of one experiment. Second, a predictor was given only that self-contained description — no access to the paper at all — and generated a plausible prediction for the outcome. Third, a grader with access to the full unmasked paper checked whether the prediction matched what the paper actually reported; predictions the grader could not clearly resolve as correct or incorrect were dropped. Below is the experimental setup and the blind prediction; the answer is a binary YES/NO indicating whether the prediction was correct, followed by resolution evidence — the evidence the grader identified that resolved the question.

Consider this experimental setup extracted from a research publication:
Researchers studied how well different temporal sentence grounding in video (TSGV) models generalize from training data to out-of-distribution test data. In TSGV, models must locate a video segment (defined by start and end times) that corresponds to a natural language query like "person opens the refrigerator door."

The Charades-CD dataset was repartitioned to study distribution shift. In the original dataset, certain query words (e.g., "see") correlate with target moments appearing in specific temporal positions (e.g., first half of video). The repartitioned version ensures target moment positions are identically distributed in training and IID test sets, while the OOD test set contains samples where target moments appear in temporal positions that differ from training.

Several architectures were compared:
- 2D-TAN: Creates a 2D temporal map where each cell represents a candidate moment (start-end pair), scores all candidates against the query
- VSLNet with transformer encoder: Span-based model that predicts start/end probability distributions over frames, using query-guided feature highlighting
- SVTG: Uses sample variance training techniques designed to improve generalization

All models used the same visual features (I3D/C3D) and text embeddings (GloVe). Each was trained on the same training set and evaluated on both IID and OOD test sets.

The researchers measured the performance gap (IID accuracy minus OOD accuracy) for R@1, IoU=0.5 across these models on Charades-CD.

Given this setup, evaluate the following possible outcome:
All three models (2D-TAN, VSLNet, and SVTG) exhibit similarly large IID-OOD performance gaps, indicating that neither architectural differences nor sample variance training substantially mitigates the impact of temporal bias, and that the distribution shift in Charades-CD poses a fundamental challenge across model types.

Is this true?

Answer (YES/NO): NO